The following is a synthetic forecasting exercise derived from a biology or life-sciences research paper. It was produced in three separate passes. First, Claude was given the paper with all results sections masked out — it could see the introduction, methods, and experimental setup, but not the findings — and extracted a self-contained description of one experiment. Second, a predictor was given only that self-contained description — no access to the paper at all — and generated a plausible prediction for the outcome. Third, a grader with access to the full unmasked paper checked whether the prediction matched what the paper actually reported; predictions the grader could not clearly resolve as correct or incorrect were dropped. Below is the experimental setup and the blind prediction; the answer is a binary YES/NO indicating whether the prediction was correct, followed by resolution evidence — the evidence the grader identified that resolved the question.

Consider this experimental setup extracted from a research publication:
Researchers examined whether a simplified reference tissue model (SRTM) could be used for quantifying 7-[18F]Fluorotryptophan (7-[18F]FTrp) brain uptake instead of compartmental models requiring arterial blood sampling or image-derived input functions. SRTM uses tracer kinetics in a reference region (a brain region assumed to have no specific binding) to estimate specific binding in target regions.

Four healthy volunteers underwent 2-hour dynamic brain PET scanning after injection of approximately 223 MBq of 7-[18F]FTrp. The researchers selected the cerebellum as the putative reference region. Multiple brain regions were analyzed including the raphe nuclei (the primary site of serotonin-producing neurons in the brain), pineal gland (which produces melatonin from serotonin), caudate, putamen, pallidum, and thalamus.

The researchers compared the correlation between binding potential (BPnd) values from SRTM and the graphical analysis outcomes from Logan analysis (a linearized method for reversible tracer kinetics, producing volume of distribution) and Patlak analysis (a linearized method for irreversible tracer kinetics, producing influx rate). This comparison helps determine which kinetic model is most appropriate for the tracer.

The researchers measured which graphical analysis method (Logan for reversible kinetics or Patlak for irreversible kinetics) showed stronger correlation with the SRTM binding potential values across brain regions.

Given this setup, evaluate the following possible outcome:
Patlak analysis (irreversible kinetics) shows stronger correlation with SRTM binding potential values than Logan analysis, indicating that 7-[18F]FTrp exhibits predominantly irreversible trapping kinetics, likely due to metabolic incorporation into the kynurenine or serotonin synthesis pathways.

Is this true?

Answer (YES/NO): YES